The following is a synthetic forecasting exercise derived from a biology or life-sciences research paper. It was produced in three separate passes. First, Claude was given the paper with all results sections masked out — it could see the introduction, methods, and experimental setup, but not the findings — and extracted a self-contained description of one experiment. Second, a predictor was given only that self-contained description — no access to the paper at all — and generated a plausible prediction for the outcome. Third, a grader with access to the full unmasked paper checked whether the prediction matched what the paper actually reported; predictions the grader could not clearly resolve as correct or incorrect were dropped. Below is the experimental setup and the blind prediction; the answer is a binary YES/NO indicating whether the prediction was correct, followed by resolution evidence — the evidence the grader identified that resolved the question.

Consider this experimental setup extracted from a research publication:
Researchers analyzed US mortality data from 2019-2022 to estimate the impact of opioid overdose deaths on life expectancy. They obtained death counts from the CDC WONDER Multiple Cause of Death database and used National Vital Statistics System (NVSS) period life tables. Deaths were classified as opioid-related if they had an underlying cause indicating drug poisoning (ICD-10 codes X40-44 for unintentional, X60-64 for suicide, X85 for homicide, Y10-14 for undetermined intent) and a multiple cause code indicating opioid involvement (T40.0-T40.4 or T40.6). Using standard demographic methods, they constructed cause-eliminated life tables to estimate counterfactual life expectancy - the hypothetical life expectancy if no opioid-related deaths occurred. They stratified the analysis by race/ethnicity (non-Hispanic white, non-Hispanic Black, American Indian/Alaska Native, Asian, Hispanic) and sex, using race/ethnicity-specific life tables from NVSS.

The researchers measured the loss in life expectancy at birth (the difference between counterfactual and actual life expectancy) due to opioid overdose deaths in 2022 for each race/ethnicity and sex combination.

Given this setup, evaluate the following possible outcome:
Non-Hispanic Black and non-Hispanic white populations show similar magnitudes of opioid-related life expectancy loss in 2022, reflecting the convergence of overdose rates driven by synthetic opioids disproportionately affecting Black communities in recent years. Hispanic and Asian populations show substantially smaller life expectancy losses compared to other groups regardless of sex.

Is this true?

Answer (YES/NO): NO